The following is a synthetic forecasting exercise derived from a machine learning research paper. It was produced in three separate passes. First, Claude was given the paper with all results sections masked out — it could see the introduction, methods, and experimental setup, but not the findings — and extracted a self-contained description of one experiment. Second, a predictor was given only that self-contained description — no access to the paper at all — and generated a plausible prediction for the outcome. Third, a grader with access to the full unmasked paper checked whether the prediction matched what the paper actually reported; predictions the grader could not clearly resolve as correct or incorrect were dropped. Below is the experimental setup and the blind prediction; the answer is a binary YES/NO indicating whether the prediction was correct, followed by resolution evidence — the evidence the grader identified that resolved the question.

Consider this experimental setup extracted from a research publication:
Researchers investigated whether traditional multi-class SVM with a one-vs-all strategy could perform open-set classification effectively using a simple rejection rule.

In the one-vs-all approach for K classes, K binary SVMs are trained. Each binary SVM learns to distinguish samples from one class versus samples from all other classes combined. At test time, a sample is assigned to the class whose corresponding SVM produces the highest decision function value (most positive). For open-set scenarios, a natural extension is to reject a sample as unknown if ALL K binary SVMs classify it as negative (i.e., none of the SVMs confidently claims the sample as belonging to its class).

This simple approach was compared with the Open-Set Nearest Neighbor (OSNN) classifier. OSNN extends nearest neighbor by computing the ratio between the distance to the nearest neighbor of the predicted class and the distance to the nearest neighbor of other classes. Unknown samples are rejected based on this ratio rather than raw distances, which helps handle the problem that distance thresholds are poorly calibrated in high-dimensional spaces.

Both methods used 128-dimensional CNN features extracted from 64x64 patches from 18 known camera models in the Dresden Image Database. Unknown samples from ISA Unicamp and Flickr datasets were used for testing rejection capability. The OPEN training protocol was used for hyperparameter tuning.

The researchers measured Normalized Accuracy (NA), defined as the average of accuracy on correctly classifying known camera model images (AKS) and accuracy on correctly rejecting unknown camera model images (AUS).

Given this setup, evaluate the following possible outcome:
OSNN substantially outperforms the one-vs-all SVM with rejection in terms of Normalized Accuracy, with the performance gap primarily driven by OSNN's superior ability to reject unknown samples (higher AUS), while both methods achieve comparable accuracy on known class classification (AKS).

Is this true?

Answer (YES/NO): NO